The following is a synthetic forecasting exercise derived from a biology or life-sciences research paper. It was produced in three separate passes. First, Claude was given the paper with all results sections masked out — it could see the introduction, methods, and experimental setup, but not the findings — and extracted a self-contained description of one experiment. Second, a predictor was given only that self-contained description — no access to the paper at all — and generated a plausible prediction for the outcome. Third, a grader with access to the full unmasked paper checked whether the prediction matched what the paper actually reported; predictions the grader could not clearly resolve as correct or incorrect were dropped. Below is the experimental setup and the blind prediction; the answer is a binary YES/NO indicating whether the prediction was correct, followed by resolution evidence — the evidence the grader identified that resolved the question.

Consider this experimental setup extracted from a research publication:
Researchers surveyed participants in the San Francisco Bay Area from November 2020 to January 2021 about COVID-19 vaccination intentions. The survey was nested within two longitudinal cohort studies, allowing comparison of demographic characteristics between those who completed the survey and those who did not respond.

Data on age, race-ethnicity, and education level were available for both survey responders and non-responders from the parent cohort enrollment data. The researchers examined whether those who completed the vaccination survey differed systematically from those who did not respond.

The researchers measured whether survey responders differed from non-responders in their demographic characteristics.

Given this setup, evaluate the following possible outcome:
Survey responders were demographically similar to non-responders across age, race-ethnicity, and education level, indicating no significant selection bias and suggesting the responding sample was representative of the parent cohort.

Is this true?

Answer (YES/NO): NO